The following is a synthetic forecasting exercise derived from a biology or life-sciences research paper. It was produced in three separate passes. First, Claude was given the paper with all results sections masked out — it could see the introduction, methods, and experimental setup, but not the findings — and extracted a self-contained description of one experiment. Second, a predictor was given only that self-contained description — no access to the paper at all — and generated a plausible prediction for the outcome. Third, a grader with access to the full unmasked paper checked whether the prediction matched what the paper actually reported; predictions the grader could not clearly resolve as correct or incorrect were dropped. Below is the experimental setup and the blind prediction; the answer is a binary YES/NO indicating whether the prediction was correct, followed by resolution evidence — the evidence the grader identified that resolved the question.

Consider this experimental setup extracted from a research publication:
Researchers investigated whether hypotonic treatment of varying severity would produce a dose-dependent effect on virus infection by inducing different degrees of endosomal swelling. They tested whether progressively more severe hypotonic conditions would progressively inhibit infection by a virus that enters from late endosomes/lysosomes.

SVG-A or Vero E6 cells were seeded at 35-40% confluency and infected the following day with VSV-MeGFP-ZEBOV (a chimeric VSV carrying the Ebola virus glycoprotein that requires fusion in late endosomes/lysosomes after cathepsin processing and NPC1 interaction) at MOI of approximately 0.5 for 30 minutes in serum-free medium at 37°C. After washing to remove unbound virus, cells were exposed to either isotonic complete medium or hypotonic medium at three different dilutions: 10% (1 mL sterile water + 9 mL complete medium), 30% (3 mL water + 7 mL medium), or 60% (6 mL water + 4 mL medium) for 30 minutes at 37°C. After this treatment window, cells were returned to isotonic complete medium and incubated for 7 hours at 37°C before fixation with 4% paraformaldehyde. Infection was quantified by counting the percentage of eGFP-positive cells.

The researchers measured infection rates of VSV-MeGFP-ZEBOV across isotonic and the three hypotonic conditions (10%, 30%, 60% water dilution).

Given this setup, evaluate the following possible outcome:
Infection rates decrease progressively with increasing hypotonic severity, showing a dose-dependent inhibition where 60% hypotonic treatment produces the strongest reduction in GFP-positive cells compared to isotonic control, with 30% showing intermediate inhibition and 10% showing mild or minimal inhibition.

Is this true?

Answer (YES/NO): NO